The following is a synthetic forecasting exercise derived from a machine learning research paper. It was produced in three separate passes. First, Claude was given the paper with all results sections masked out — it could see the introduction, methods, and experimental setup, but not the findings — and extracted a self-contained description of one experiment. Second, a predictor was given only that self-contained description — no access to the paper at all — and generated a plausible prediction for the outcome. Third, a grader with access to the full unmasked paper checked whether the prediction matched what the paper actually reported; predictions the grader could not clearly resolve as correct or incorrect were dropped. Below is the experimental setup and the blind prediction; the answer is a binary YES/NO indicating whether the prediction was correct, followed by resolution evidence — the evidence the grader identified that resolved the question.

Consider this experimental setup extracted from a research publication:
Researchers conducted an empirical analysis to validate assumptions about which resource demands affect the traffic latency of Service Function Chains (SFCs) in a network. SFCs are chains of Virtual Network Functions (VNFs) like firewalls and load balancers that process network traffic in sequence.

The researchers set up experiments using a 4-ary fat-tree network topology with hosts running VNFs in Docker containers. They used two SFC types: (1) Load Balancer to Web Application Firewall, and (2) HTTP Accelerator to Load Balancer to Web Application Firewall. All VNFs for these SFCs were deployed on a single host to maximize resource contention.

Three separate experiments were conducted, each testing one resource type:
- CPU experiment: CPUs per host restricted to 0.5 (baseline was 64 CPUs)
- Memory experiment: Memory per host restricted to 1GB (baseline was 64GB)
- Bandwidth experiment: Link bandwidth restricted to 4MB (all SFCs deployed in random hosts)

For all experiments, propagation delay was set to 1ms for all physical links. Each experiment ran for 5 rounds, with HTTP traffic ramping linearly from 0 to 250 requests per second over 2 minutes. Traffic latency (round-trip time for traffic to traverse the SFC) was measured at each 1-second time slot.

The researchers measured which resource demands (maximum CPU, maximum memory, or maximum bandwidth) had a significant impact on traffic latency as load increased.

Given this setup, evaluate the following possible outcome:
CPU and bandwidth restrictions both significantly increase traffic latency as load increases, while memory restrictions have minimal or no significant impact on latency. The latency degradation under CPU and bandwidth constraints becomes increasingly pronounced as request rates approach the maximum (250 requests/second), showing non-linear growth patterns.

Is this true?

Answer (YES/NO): YES